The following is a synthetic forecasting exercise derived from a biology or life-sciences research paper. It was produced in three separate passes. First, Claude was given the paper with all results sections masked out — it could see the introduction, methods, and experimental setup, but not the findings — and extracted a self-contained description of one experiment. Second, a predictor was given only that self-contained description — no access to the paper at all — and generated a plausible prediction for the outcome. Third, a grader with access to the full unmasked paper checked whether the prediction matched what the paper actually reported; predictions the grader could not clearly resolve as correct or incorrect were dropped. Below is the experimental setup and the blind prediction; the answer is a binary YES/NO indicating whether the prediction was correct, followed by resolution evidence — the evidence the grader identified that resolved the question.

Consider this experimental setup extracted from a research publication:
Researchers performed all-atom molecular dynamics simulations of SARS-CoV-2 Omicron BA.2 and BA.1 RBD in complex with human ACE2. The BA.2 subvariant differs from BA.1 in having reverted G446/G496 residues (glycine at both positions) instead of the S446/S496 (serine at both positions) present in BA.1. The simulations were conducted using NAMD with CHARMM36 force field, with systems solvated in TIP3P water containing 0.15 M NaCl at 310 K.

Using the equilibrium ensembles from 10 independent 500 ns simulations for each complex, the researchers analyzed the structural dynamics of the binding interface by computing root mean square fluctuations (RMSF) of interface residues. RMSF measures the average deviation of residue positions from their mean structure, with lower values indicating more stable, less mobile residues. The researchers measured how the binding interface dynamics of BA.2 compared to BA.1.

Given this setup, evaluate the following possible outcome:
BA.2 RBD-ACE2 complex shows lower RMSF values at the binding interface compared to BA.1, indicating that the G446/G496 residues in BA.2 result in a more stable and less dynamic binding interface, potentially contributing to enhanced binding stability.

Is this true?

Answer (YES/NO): NO